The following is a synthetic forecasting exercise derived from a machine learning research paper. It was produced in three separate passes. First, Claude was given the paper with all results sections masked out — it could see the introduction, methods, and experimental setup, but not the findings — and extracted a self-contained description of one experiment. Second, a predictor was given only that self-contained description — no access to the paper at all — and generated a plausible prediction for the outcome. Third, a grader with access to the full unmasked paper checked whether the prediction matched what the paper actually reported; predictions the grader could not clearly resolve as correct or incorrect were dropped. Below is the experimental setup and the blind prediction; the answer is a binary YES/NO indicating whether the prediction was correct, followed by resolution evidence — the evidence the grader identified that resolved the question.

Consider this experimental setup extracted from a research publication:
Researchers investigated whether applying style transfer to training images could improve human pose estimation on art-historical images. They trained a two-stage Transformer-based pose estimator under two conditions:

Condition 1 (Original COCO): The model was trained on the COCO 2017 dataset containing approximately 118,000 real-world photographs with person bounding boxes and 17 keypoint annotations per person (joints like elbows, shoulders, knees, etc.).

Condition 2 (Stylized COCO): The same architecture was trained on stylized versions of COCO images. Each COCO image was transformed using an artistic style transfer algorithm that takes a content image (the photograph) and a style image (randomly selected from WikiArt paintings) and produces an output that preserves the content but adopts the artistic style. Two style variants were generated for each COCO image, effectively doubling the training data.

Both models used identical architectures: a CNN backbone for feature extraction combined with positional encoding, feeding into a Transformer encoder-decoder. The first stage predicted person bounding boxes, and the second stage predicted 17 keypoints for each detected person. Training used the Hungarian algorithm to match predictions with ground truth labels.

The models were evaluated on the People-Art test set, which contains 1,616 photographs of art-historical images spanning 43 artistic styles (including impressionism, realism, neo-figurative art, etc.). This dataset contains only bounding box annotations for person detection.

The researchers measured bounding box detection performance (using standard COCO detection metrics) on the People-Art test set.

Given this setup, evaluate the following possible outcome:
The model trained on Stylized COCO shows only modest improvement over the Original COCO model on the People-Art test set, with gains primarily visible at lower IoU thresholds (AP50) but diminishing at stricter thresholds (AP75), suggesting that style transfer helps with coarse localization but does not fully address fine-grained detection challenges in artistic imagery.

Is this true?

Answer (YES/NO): NO